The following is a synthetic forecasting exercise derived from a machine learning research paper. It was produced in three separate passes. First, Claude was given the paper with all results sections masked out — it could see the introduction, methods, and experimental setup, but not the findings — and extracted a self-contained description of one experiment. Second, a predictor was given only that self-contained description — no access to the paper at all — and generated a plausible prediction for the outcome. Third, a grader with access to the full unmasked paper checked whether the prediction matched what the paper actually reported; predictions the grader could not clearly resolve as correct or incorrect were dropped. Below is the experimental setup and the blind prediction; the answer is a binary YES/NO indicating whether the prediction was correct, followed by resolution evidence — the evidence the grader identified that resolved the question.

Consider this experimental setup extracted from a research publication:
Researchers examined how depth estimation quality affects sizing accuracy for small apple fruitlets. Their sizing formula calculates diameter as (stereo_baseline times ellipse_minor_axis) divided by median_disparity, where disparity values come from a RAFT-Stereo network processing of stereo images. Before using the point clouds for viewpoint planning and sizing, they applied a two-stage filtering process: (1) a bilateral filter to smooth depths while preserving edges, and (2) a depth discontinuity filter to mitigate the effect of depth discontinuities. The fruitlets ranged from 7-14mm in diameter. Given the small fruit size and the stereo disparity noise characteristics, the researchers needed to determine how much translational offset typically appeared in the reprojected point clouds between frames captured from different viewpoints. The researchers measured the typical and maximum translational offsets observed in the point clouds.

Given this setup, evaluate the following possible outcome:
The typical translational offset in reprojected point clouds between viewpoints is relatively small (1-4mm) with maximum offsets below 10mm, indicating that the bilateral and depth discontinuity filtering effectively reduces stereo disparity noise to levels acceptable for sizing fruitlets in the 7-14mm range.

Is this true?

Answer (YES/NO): NO